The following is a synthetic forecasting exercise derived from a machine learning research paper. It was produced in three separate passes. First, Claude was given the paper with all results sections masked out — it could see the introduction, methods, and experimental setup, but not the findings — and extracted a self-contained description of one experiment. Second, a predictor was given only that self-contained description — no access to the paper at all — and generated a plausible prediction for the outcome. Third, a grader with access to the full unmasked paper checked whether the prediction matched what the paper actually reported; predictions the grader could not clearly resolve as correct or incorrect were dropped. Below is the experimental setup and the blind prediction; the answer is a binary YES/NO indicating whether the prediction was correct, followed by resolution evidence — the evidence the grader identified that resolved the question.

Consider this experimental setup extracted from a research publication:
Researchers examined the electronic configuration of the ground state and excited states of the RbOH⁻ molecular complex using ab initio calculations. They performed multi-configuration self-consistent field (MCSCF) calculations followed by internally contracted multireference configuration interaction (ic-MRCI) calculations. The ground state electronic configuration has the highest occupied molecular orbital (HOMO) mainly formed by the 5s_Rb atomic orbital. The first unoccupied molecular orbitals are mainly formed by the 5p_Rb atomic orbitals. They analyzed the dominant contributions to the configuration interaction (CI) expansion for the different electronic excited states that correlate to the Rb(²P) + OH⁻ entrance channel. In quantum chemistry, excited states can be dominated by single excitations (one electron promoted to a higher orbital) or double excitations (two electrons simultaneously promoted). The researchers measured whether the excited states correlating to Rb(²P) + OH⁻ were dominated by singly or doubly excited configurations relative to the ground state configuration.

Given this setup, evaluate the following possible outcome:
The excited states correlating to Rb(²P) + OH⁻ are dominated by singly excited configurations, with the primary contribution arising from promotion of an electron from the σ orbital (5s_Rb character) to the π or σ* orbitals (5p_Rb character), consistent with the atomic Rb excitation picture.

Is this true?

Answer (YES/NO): YES